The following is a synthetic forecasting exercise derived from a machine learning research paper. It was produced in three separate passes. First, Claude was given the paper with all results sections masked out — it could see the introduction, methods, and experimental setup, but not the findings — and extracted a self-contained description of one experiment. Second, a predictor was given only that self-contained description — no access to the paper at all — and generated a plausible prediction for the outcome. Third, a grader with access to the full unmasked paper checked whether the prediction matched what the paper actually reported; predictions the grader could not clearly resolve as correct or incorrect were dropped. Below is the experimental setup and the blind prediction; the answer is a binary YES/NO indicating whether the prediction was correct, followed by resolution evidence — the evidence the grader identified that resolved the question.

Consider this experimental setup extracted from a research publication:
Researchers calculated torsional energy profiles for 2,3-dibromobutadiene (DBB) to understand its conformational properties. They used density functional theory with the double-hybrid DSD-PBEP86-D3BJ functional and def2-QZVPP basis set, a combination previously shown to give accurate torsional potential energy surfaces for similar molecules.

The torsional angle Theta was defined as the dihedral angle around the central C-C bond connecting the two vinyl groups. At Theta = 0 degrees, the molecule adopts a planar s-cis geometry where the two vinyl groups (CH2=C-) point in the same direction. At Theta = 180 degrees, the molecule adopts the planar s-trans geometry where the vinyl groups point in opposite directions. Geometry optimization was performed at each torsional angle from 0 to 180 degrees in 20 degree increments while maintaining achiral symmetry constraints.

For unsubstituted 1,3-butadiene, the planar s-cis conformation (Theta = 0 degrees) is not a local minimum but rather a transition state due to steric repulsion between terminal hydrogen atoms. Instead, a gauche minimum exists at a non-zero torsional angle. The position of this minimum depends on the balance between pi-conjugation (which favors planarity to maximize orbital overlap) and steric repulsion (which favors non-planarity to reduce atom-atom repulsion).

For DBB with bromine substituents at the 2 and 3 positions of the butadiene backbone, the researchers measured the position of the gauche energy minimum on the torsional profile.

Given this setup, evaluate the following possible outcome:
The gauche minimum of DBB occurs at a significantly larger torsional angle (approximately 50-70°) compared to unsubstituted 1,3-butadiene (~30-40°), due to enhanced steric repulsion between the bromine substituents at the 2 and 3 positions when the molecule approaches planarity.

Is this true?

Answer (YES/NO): YES